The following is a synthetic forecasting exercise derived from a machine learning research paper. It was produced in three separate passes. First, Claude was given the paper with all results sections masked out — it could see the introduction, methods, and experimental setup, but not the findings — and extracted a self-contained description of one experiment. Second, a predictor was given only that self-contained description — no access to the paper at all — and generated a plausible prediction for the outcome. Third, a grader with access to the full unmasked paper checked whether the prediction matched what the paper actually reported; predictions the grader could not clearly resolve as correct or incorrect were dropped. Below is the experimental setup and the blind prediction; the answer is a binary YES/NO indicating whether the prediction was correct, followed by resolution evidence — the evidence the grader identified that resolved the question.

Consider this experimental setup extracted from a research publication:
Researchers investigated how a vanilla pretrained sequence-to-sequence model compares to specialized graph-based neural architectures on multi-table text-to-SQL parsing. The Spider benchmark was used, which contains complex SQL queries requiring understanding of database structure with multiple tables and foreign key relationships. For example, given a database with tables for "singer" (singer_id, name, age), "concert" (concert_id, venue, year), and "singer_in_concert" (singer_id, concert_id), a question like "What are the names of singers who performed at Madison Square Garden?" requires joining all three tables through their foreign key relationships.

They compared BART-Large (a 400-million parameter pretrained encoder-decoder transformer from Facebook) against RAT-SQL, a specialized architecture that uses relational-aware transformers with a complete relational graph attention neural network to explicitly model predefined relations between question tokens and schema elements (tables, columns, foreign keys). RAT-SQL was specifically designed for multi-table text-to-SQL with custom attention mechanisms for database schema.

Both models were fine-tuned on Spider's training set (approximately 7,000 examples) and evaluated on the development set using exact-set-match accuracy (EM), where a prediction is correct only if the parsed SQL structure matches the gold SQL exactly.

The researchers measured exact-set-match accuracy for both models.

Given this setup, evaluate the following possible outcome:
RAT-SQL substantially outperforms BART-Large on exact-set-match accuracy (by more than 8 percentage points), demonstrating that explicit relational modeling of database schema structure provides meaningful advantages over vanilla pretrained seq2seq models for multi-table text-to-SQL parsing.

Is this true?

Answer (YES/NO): NO